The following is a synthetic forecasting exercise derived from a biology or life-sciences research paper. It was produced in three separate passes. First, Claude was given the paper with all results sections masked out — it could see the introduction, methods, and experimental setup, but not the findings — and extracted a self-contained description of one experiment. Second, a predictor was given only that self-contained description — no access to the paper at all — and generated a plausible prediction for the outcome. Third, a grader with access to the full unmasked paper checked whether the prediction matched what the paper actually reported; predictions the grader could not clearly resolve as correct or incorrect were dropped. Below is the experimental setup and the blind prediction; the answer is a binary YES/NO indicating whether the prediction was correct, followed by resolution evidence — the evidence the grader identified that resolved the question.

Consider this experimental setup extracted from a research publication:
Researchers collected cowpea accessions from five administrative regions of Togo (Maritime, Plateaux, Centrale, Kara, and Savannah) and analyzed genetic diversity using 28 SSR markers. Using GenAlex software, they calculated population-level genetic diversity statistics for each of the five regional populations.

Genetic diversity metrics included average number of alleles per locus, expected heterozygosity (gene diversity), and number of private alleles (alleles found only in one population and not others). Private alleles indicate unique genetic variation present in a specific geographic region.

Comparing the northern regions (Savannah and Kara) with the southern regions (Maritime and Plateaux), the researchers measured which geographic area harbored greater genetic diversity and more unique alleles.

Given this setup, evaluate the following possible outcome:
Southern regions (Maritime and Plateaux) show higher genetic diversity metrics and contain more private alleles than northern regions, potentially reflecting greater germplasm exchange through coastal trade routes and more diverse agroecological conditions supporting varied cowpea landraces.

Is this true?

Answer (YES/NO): NO